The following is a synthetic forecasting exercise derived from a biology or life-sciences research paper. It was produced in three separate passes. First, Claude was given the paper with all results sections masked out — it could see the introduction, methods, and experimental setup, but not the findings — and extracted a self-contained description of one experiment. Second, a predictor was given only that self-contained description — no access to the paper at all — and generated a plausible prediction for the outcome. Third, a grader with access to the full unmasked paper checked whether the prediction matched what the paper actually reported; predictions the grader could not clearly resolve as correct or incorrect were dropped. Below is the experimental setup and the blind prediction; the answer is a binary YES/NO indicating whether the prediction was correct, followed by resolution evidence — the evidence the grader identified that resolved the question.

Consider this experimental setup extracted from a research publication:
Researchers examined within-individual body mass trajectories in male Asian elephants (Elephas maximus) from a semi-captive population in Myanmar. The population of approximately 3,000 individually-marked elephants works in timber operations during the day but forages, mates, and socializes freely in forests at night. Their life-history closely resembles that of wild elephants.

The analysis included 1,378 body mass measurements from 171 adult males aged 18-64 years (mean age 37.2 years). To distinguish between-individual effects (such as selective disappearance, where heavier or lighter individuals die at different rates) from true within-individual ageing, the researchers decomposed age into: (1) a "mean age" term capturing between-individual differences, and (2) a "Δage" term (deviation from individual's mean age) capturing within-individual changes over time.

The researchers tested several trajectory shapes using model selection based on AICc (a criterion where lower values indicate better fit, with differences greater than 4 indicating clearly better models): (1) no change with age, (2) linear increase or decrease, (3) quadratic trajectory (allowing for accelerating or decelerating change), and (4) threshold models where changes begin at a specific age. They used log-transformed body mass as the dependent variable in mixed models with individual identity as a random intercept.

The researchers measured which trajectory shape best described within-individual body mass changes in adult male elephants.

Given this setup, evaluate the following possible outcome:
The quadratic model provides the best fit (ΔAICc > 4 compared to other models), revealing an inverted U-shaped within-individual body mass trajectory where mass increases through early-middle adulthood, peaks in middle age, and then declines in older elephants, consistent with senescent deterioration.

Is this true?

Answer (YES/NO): NO